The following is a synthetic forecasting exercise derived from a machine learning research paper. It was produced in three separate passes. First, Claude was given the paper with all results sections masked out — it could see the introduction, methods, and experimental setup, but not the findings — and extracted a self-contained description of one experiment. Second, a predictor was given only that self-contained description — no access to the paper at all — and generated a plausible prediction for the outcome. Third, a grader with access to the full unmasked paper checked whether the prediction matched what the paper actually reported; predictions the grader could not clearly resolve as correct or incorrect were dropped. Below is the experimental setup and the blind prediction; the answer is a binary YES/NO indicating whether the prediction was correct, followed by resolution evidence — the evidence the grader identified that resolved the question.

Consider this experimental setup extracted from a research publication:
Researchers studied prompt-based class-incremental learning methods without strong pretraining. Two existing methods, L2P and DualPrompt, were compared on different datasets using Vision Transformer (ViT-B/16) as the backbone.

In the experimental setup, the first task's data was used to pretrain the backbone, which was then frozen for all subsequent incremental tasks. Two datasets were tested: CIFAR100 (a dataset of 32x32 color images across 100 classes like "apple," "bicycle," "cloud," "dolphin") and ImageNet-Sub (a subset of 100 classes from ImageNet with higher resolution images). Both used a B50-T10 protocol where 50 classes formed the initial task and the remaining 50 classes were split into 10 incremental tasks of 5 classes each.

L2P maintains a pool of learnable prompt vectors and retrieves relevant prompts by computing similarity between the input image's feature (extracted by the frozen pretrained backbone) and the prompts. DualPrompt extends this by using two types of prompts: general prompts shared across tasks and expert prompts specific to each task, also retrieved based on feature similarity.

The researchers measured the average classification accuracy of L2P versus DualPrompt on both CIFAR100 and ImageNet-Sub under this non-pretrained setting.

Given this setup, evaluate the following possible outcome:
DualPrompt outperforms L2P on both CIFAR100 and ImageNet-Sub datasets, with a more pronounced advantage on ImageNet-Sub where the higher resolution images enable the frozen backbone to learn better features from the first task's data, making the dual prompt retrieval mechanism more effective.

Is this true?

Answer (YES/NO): NO